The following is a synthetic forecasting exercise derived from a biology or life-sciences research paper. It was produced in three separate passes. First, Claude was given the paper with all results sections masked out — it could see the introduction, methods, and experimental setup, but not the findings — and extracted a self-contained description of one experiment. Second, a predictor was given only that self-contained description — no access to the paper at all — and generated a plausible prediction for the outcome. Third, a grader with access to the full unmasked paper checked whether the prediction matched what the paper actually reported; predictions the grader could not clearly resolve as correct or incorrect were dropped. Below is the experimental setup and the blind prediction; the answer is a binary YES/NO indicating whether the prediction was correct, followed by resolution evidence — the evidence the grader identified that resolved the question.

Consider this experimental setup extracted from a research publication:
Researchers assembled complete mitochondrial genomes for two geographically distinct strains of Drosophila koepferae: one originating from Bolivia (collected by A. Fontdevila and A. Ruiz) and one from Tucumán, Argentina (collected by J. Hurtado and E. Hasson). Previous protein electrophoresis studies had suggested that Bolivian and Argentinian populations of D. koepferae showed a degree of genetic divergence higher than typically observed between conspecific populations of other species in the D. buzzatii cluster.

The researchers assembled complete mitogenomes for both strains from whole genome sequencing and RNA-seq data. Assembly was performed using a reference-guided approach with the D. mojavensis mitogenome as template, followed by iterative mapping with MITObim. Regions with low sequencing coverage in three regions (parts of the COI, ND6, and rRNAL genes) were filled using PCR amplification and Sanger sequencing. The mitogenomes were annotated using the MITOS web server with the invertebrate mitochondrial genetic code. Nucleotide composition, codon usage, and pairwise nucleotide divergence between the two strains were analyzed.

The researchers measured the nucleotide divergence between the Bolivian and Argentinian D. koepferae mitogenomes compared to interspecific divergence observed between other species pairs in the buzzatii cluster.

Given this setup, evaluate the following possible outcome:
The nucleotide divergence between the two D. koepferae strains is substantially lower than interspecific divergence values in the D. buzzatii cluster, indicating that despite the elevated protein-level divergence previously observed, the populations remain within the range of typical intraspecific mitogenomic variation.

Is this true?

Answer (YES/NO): NO